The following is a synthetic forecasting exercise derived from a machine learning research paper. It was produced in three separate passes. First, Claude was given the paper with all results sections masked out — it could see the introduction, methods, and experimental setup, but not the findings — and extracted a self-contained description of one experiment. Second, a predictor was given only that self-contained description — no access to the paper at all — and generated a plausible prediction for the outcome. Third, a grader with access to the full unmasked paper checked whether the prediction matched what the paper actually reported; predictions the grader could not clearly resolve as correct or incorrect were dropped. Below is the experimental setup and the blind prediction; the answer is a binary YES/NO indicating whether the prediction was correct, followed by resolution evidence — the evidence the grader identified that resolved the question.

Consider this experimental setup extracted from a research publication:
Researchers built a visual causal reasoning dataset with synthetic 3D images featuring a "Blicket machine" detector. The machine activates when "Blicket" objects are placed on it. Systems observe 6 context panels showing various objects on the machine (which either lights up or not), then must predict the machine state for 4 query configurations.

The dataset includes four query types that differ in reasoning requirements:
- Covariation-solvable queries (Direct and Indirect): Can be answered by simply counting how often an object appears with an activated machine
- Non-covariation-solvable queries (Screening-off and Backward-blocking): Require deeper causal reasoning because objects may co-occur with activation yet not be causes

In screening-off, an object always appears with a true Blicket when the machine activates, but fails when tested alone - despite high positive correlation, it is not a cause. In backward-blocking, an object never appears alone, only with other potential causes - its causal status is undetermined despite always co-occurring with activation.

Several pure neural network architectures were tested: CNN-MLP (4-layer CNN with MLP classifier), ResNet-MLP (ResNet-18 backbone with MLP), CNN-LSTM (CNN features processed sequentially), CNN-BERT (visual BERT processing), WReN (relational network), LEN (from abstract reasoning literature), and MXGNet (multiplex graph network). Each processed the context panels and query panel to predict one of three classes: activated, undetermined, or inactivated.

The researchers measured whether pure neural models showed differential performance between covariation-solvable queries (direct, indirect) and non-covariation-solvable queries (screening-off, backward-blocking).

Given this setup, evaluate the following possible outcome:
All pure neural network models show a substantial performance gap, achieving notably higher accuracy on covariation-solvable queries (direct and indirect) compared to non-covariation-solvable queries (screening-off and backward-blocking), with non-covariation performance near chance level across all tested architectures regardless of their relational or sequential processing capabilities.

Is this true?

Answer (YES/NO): NO